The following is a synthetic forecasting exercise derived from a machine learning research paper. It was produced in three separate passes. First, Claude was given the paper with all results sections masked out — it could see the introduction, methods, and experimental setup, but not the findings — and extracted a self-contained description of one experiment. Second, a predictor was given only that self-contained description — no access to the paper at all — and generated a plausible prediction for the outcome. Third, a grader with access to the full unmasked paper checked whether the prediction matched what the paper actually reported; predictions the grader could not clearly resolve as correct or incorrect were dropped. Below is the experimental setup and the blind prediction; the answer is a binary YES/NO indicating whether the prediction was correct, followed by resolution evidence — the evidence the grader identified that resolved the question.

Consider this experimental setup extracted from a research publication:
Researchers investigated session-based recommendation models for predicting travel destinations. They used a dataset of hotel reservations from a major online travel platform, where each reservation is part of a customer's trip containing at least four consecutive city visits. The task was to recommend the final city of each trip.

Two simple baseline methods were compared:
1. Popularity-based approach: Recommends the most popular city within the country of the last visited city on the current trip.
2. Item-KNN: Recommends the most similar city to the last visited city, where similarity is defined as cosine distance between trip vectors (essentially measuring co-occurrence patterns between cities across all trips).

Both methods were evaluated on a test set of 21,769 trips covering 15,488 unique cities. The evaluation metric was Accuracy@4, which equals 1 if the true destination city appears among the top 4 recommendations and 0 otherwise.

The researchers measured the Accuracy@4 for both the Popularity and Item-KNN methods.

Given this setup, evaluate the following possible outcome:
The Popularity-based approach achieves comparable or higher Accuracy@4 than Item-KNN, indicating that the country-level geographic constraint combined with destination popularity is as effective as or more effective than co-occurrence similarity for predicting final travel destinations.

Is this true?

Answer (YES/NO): YES